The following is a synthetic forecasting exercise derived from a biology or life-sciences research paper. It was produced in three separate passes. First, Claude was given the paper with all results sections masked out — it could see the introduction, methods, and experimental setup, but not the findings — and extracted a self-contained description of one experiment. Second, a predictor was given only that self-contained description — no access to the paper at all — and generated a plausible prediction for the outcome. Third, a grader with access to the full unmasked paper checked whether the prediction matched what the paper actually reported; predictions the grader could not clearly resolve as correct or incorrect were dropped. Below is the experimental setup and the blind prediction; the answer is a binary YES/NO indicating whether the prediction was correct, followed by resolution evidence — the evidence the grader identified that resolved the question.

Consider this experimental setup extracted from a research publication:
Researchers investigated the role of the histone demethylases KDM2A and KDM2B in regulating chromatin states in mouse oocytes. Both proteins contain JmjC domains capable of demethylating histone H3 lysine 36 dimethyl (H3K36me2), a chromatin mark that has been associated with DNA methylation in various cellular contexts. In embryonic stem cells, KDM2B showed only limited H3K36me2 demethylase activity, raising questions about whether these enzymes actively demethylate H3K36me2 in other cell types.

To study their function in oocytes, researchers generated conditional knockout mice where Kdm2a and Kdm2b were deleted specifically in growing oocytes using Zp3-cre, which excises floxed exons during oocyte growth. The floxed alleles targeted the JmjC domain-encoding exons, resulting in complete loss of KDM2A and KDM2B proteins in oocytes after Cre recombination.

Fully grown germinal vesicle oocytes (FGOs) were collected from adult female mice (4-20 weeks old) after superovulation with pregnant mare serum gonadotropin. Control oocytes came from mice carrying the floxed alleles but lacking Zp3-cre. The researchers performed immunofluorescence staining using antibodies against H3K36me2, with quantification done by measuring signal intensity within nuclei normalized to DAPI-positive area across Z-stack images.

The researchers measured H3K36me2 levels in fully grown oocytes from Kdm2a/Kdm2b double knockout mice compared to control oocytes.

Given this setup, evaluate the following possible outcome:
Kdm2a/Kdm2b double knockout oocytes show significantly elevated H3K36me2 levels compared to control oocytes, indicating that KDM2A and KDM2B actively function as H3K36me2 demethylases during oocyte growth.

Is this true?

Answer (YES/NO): YES